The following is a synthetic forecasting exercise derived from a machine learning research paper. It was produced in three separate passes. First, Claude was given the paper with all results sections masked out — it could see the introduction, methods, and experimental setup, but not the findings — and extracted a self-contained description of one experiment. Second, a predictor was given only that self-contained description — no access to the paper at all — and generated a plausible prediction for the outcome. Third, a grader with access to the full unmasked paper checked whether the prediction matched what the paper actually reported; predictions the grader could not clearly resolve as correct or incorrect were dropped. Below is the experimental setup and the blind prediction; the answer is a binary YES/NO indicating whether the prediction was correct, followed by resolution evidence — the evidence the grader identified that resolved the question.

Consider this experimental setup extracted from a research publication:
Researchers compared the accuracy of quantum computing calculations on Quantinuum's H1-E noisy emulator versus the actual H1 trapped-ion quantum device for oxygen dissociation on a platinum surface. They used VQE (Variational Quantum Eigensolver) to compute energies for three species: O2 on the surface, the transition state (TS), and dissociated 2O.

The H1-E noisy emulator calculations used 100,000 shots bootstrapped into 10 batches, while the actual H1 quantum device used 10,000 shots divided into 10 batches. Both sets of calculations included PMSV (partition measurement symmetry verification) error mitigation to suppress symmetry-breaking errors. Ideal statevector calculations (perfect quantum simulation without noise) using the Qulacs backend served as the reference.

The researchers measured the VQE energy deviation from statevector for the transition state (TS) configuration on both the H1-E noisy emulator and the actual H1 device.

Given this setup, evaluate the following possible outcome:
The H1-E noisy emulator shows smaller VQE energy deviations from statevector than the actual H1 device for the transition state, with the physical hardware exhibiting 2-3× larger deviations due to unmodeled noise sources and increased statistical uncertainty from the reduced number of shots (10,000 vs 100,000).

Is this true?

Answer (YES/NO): NO